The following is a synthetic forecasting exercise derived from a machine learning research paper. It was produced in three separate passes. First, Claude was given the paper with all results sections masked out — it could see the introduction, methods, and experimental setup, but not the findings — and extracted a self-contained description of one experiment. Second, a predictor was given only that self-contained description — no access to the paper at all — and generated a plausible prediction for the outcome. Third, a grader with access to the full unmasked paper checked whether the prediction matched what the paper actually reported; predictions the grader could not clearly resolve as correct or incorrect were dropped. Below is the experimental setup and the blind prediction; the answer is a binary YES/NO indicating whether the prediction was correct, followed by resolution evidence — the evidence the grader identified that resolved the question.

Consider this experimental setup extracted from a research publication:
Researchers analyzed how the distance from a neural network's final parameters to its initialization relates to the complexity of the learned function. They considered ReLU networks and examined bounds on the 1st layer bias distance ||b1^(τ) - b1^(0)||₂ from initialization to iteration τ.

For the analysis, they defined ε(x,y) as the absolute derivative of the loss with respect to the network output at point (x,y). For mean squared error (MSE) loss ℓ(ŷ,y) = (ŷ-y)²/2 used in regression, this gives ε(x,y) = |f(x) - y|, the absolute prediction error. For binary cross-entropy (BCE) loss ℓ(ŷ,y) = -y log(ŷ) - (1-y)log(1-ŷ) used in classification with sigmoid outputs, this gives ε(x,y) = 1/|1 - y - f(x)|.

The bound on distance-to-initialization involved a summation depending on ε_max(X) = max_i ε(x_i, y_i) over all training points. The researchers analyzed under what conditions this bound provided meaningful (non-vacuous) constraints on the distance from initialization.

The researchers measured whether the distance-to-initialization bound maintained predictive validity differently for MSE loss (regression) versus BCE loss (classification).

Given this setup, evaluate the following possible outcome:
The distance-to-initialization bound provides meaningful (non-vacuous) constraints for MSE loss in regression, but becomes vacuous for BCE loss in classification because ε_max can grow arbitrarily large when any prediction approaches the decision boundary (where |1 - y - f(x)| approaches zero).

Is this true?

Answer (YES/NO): NO